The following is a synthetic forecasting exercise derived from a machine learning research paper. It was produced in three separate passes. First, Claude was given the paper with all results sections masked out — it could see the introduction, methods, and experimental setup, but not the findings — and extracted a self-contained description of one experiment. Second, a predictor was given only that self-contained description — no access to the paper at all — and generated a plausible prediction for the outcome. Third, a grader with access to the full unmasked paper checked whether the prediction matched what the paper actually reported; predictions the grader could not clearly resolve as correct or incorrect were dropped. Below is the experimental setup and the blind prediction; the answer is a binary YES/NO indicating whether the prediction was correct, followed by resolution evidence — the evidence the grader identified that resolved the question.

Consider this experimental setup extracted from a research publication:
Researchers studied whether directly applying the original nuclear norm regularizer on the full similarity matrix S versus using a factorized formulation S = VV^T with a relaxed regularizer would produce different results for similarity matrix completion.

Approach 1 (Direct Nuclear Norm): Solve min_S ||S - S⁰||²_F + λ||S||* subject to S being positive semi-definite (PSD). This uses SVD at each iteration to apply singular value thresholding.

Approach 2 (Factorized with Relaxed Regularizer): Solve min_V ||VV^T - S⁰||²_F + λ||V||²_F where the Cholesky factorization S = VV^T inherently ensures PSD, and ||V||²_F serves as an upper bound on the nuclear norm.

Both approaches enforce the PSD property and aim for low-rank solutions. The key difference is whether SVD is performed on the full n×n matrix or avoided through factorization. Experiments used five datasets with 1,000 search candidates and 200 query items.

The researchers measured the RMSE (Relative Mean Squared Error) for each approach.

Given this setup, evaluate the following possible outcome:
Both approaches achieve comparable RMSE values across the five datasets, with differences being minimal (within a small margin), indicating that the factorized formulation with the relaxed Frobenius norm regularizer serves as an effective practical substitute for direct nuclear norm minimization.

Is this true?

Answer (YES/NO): NO